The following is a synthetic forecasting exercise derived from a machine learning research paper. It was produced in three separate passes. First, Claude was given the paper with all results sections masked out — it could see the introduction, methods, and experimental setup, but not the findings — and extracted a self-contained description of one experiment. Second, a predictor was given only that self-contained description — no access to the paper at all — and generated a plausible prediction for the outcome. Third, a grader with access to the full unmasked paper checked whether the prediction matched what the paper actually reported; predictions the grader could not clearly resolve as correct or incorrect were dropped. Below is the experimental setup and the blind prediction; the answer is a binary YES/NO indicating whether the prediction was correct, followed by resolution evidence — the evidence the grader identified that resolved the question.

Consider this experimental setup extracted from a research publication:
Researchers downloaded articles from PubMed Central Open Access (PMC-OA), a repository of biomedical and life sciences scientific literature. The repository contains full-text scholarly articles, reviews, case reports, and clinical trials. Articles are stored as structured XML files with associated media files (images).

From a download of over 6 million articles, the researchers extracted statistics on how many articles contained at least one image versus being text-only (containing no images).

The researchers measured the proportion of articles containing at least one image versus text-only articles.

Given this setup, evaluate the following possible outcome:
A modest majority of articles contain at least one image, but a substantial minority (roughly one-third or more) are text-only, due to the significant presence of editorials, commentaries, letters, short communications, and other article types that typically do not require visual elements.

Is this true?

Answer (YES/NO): NO